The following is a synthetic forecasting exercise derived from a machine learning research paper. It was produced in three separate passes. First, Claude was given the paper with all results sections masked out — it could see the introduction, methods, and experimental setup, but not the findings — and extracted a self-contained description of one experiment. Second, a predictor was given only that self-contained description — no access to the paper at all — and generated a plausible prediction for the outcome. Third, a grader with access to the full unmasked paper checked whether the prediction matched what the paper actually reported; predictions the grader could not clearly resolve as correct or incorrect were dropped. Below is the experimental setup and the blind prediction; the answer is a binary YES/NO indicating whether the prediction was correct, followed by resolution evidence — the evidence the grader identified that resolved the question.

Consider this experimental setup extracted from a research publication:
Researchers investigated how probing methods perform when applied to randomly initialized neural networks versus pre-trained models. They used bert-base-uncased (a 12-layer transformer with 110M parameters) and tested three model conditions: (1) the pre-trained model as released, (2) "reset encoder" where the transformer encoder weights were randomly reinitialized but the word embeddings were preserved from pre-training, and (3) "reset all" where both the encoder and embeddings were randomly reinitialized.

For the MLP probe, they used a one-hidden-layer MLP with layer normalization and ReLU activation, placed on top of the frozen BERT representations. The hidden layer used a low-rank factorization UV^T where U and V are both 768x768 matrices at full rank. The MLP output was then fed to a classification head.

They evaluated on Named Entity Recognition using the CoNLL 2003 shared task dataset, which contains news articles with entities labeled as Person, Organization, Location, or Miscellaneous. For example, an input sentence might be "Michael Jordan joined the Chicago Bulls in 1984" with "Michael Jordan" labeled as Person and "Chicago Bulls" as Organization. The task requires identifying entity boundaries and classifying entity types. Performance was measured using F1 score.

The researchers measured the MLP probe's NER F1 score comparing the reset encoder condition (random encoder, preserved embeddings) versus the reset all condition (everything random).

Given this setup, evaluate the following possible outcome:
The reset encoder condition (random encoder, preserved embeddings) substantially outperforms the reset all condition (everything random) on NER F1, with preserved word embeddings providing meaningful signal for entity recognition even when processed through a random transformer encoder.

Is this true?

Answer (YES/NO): YES